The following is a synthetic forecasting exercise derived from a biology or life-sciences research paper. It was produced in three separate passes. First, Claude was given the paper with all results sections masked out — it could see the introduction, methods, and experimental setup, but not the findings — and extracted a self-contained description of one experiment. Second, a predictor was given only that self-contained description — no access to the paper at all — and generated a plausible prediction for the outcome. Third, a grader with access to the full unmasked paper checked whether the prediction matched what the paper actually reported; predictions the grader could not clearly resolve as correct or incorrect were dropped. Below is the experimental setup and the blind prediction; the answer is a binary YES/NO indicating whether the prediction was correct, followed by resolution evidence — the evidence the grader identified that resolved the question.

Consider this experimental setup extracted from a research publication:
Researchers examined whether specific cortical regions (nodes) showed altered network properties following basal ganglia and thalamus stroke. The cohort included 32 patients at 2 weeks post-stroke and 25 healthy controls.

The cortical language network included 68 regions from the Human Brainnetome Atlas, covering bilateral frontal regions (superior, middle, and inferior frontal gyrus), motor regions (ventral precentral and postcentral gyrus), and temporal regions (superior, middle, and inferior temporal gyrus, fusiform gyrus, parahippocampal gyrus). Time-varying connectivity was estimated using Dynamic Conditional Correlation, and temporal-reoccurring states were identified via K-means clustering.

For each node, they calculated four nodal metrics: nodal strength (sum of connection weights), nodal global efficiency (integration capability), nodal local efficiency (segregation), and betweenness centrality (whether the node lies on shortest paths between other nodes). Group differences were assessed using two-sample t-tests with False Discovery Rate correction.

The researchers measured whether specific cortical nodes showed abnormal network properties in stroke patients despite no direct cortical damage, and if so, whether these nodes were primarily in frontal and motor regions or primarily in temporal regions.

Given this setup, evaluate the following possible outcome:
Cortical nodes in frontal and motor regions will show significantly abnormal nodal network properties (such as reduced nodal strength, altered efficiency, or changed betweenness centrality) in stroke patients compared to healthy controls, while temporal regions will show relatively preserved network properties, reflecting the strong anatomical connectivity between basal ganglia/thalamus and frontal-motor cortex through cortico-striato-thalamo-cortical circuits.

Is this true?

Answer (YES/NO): NO